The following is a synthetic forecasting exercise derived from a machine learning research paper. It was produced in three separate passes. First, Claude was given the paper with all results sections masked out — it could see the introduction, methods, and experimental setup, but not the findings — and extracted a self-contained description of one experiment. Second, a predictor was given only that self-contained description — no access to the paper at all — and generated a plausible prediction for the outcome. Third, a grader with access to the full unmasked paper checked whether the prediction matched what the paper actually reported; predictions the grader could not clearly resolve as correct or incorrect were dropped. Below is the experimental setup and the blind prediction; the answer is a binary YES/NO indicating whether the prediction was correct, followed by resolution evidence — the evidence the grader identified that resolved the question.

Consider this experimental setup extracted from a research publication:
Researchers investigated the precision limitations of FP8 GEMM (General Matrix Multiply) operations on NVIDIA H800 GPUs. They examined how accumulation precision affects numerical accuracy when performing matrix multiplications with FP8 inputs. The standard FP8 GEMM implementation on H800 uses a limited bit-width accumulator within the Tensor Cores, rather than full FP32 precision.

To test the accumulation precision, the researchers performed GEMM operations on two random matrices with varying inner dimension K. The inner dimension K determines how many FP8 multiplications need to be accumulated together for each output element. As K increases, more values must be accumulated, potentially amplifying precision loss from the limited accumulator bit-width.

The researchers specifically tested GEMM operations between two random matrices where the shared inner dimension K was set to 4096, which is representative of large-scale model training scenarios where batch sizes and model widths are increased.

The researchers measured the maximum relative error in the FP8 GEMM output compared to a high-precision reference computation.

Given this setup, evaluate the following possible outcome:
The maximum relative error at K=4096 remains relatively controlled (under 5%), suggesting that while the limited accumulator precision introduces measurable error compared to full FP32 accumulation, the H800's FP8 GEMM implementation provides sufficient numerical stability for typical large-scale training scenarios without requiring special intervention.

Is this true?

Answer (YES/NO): NO